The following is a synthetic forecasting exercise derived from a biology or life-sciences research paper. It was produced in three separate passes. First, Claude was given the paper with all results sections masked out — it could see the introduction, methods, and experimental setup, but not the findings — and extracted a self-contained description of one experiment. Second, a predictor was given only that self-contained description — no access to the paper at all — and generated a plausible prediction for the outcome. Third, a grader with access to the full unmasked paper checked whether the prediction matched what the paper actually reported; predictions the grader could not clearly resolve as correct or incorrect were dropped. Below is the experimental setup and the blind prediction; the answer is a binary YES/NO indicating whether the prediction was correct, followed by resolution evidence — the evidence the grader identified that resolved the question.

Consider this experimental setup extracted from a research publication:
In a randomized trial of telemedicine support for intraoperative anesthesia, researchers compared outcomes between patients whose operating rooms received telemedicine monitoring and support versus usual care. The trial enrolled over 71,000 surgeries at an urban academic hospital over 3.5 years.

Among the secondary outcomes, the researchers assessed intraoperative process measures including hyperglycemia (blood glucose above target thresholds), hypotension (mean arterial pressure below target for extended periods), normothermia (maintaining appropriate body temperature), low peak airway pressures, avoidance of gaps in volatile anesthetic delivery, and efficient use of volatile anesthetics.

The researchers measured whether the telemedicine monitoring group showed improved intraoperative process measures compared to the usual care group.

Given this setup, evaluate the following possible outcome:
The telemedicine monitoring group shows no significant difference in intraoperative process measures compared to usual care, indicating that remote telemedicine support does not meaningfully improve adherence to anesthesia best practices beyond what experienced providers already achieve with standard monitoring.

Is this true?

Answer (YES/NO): YES